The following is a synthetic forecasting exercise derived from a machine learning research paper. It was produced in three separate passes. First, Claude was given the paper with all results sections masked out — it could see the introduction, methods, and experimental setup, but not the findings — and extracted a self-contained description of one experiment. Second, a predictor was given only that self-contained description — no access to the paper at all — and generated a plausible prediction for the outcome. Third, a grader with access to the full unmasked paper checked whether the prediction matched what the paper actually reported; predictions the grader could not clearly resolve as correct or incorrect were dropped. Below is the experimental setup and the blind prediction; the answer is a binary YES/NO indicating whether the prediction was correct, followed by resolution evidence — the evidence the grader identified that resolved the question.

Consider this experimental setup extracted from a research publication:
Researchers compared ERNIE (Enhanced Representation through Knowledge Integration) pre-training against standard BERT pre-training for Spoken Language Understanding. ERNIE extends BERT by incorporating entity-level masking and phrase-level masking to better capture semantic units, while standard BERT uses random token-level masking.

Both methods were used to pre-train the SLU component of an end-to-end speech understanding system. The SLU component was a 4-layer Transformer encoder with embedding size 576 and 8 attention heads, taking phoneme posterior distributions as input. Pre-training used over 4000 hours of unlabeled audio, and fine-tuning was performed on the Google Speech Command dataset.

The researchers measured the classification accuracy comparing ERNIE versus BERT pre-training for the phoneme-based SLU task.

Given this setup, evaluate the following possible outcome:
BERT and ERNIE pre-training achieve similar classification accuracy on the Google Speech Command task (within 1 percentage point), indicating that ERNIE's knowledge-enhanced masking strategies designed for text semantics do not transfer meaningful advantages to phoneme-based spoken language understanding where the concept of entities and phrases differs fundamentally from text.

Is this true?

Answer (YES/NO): YES